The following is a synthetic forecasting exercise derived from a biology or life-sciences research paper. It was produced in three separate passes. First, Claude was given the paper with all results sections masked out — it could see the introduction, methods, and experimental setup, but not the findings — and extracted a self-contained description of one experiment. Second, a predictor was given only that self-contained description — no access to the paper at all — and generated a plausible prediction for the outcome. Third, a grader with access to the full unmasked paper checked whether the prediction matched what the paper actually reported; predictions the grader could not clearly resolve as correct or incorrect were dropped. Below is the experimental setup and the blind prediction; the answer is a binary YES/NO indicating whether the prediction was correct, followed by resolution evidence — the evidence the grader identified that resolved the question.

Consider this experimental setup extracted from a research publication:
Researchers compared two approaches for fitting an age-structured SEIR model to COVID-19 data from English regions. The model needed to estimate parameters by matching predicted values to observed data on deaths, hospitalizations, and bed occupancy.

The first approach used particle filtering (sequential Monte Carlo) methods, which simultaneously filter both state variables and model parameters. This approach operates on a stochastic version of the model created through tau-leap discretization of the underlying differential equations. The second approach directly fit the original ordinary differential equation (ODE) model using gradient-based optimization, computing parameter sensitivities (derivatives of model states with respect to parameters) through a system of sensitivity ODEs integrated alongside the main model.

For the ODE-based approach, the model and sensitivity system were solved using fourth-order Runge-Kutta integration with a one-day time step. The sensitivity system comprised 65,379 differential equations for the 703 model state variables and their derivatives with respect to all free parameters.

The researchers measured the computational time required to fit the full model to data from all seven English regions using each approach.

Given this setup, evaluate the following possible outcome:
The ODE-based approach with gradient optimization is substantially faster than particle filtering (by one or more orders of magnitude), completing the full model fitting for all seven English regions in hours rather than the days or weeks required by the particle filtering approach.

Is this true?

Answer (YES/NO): NO